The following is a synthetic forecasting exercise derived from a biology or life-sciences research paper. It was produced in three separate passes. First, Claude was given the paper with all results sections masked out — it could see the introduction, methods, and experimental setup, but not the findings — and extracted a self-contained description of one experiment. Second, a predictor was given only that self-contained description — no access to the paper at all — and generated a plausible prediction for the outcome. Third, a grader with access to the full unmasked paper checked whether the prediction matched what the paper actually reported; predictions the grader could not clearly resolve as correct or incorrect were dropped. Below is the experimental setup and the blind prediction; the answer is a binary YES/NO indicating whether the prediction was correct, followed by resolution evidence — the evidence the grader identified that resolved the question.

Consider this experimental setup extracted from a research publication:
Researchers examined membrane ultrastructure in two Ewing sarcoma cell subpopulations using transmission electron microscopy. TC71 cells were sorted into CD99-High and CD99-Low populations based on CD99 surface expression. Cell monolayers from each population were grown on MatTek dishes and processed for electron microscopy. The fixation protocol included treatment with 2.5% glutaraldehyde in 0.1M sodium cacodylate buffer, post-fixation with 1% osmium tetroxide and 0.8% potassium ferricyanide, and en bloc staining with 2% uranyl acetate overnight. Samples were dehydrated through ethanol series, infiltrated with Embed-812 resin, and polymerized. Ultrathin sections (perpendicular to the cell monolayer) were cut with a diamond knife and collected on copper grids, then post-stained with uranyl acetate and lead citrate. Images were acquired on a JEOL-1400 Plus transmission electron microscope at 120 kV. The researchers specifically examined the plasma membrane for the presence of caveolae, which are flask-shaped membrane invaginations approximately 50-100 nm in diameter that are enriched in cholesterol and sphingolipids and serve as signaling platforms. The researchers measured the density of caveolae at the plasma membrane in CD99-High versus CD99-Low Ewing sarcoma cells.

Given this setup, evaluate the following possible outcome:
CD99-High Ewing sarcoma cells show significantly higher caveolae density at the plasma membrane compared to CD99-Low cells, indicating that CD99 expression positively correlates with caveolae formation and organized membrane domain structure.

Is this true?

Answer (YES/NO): YES